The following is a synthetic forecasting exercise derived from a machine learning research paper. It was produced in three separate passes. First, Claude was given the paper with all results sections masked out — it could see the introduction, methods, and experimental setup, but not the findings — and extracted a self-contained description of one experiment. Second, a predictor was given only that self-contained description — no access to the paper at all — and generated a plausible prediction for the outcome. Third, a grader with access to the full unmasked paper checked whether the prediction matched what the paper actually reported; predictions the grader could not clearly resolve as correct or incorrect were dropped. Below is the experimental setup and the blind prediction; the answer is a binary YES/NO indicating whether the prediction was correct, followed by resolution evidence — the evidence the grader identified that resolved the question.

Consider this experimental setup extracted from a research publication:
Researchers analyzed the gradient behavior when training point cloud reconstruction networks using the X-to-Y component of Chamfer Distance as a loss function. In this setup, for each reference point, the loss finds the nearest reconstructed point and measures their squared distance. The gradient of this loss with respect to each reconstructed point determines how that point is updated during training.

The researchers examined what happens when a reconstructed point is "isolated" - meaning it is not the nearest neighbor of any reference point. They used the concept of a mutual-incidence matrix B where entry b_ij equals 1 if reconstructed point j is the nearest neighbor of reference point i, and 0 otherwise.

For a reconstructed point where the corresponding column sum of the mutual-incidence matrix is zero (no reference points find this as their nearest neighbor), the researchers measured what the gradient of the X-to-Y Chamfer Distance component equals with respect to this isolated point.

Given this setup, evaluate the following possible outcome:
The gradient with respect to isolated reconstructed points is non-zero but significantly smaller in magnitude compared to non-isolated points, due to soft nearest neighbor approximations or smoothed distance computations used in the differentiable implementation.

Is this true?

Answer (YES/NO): NO